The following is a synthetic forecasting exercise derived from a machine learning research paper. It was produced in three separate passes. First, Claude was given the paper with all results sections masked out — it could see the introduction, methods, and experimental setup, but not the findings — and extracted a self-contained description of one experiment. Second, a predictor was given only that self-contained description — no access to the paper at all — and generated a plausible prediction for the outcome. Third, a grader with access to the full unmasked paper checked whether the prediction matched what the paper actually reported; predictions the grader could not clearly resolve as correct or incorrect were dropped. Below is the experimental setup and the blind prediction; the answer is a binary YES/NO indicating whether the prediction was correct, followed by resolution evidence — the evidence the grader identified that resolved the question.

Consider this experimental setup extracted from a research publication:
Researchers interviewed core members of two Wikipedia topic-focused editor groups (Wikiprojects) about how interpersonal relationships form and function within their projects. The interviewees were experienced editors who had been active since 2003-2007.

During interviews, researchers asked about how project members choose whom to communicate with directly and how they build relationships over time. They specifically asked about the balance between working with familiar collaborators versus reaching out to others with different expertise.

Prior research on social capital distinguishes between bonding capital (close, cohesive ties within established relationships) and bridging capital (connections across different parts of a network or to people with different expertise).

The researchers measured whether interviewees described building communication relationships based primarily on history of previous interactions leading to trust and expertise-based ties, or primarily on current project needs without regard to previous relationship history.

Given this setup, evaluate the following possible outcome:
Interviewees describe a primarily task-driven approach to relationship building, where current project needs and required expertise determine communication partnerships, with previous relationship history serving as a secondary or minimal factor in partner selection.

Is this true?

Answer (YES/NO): NO